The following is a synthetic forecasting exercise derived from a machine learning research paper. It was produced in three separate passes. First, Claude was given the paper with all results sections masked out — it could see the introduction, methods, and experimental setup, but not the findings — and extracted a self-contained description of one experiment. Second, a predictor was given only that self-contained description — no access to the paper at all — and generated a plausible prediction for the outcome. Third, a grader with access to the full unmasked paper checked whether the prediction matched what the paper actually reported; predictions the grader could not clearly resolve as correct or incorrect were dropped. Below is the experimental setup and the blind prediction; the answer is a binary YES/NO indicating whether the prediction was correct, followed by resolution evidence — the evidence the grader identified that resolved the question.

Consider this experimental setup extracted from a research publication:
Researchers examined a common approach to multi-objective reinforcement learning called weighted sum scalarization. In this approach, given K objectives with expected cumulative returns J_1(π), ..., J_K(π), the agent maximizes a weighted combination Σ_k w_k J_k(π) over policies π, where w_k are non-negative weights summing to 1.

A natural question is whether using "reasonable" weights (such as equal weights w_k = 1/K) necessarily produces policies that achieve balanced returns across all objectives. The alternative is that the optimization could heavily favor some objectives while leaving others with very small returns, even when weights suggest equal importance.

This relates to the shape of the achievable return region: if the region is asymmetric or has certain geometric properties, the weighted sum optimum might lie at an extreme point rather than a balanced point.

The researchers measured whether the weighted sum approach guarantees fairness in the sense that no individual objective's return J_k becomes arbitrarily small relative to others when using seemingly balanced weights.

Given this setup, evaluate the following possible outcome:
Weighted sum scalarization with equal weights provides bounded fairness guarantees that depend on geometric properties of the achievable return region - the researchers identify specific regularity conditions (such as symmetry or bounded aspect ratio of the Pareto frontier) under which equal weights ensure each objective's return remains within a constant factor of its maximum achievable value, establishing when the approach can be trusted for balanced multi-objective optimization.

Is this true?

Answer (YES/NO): NO